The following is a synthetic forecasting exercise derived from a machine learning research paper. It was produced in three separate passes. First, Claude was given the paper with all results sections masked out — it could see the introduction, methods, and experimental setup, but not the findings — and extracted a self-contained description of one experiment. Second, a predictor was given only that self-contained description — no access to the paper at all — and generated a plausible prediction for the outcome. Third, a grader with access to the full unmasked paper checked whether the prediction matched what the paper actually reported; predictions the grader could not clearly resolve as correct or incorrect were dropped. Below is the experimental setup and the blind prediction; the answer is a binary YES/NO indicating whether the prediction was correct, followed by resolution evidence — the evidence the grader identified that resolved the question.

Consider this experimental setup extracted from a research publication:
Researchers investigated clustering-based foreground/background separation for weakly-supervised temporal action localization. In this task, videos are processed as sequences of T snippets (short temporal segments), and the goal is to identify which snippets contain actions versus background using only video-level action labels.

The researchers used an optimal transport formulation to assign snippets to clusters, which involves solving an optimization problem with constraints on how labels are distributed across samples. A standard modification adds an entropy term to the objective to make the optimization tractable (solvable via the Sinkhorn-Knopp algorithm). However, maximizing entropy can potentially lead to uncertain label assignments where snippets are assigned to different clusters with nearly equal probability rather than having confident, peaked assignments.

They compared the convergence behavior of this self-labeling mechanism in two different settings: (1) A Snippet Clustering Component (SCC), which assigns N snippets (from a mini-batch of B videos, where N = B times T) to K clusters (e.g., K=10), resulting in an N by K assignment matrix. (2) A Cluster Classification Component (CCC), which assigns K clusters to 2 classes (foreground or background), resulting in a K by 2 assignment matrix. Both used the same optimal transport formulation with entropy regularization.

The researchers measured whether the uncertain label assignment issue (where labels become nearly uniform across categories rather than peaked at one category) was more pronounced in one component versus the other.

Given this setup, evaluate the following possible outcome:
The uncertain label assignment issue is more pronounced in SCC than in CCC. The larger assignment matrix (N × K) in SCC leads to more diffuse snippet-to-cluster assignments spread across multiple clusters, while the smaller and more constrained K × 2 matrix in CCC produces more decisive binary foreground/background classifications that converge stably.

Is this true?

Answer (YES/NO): YES